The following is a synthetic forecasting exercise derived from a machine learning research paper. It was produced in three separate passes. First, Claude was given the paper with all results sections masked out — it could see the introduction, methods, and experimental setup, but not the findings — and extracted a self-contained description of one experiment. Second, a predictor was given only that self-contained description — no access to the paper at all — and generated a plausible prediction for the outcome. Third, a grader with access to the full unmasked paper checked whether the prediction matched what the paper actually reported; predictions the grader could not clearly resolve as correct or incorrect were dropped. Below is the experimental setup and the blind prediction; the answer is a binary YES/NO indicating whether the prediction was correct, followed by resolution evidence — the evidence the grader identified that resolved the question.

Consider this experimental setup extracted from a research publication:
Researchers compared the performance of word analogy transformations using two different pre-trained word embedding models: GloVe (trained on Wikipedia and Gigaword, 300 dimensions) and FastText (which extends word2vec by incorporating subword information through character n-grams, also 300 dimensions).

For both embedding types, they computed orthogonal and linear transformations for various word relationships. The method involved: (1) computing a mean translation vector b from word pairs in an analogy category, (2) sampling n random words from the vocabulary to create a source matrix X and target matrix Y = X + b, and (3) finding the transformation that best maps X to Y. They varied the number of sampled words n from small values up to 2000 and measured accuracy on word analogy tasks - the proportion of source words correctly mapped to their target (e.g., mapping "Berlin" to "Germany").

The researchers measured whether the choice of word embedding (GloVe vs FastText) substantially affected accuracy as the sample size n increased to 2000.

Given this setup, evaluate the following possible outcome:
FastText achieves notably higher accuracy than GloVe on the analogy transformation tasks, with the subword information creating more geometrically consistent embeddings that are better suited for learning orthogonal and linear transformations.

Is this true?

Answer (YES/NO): NO